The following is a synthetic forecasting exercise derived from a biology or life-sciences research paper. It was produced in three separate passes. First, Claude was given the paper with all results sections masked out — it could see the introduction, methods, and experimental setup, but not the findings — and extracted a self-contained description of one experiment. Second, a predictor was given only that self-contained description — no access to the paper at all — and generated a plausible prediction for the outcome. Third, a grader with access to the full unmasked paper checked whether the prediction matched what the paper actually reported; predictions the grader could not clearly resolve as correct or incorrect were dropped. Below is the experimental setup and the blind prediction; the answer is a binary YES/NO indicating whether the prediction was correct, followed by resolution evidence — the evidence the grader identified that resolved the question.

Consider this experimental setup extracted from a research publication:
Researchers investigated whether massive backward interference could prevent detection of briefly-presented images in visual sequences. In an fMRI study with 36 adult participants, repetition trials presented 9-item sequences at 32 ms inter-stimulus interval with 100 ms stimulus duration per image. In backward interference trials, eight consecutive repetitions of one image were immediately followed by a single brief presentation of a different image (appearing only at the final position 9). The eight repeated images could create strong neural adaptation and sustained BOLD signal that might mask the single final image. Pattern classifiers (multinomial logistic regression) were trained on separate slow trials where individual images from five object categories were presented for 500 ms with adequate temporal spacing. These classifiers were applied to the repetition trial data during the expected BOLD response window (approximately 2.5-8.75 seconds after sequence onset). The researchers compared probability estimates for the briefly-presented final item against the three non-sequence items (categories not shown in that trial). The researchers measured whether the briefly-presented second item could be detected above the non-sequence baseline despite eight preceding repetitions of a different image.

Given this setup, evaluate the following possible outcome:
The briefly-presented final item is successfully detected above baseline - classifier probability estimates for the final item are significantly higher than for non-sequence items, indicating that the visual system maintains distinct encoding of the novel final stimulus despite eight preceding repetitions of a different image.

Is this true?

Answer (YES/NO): YES